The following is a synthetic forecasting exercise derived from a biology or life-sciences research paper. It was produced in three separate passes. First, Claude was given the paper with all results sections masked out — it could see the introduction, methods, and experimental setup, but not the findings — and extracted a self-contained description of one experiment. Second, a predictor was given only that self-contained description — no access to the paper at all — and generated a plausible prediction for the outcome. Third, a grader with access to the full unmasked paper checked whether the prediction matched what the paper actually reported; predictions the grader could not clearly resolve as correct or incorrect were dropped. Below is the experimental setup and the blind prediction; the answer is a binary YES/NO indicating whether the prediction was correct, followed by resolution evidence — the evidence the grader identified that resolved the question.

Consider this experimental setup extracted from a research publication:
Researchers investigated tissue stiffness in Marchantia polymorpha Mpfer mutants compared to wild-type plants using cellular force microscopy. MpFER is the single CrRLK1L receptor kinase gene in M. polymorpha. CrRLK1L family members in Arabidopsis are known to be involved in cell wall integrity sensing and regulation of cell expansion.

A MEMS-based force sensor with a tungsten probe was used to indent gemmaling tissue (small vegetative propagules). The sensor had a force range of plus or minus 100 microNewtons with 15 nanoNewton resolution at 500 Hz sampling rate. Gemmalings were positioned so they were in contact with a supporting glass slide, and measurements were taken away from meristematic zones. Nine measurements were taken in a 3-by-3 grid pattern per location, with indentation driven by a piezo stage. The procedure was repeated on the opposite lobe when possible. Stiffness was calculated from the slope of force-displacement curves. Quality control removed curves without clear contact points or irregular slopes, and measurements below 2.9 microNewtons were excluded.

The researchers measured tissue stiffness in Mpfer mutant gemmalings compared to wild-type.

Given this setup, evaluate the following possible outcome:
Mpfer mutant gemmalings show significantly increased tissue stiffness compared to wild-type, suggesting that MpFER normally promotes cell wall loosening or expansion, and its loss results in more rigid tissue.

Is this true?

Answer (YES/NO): NO